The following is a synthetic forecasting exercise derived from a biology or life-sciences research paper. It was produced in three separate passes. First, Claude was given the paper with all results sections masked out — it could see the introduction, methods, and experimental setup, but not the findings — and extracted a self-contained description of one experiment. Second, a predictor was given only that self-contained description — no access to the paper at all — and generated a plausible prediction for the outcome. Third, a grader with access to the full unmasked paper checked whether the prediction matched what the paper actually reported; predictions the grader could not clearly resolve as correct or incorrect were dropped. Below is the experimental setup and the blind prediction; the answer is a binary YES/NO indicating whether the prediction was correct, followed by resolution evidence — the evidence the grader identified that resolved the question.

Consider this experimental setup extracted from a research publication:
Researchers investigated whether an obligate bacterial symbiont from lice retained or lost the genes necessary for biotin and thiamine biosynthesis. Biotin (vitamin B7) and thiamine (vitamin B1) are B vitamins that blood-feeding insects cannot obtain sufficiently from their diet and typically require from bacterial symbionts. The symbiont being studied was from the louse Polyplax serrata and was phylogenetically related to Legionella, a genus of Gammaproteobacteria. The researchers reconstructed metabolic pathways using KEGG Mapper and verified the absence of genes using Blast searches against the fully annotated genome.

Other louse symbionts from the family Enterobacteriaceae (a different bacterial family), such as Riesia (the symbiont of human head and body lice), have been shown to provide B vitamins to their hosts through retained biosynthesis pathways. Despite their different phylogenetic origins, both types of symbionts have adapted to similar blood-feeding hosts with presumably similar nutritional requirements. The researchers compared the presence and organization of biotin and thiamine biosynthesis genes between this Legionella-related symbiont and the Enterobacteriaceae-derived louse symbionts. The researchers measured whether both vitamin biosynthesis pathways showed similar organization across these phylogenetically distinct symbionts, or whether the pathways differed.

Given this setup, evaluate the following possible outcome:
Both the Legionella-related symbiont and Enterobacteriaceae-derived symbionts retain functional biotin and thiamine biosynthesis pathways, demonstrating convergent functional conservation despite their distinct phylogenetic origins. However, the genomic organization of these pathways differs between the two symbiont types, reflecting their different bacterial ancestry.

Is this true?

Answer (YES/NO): NO